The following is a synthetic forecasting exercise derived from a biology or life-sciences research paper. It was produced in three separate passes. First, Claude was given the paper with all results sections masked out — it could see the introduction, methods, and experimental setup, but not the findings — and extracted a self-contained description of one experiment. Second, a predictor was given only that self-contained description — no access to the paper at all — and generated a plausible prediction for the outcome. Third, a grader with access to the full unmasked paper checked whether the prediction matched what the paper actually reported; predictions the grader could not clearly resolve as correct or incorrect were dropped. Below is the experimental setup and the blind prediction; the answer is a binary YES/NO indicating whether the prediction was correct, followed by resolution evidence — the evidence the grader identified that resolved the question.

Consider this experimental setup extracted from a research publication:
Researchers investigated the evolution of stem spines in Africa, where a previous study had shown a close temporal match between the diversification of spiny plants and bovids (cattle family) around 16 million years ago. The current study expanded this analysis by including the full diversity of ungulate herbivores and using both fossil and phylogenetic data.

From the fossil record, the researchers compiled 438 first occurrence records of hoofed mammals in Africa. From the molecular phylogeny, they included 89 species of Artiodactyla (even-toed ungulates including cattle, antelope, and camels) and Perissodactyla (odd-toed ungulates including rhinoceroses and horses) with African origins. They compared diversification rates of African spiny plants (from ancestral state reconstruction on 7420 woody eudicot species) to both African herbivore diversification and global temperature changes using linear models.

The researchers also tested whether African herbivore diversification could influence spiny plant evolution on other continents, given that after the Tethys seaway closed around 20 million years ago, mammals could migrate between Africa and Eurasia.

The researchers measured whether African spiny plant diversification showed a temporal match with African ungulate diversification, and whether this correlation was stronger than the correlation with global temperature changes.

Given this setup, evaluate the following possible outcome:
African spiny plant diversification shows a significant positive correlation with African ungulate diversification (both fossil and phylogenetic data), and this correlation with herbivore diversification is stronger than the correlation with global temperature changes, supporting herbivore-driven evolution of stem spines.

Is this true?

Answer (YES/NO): YES